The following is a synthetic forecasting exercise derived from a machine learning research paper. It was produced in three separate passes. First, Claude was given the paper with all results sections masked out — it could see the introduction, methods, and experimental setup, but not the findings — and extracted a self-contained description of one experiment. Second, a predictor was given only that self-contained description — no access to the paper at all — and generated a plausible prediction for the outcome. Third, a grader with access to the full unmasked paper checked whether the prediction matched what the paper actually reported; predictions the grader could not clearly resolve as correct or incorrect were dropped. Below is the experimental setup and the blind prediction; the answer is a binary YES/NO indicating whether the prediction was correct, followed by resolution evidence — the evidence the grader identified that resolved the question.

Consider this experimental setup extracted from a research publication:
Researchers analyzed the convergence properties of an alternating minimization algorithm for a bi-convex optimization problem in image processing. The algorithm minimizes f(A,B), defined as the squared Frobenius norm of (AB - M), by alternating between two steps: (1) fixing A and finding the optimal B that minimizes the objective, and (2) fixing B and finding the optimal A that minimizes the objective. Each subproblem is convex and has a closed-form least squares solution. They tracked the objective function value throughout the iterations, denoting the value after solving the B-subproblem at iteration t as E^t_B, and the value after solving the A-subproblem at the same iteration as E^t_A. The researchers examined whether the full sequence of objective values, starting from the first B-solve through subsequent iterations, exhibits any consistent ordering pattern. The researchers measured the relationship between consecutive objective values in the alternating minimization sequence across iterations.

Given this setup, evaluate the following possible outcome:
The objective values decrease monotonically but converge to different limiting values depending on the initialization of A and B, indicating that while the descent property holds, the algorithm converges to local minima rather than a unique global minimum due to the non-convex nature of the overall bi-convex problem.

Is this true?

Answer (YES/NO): YES